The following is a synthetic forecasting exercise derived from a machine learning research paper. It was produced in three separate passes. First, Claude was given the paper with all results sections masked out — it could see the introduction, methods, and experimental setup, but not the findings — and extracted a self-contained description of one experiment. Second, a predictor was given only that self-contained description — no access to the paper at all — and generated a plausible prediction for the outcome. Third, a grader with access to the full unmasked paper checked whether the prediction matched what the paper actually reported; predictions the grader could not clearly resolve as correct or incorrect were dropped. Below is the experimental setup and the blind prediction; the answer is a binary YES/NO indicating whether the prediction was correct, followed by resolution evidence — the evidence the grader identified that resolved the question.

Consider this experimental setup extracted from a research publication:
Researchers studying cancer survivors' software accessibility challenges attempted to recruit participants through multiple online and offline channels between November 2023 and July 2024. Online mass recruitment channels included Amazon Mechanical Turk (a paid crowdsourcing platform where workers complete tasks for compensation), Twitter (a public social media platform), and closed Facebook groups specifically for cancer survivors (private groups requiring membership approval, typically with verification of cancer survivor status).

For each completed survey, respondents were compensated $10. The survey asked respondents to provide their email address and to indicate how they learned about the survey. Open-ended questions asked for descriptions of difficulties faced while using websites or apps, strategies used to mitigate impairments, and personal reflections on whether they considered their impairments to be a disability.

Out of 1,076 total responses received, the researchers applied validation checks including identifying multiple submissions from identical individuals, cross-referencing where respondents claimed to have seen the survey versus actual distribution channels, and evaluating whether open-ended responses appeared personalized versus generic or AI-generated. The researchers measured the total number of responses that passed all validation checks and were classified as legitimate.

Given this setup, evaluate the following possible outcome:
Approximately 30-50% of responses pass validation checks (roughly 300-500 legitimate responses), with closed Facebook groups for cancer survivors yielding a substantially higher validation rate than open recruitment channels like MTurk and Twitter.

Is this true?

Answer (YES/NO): NO